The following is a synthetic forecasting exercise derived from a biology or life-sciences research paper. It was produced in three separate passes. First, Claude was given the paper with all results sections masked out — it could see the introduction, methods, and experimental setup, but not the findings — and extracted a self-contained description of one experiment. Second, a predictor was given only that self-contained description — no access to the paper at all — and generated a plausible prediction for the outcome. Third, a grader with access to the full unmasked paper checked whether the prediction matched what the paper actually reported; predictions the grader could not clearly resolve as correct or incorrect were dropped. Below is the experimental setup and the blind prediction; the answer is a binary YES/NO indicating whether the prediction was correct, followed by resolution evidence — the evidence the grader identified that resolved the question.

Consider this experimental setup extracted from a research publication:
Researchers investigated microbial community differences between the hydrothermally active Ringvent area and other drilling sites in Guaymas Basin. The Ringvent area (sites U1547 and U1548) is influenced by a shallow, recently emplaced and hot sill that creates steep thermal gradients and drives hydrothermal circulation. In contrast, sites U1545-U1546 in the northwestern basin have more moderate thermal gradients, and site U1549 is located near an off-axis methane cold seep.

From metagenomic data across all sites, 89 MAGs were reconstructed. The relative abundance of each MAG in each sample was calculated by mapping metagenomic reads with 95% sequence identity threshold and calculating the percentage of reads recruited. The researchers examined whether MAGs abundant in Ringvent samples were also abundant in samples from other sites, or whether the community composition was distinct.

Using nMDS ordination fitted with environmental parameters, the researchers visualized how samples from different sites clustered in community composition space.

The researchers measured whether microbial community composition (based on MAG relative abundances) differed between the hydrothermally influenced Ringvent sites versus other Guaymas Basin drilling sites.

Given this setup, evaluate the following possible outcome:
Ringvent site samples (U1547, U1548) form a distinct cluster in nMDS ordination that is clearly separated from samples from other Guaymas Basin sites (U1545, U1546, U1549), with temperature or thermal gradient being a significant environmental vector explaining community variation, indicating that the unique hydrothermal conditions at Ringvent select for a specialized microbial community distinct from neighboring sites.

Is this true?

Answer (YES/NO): NO